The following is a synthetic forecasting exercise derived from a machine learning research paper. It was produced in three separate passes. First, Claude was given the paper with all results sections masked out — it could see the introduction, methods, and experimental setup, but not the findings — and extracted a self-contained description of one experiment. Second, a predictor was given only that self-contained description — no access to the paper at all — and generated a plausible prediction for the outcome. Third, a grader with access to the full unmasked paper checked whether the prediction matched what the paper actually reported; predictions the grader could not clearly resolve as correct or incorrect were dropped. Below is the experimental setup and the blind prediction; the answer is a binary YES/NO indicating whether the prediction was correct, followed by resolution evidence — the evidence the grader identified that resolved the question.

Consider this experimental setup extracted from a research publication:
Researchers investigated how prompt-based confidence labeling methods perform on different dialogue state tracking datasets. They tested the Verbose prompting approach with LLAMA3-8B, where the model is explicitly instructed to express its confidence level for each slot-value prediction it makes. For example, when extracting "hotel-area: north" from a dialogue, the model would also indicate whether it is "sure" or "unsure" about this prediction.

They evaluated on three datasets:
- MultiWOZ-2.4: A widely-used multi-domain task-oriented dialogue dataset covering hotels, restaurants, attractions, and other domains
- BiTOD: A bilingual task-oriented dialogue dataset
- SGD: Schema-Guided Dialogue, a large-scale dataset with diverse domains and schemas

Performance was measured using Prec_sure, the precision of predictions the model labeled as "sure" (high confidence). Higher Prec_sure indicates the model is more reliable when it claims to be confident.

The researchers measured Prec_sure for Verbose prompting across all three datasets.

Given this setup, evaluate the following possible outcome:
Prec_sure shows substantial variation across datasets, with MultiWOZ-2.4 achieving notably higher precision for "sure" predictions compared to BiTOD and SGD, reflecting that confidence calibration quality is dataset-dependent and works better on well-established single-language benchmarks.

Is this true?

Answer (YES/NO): NO